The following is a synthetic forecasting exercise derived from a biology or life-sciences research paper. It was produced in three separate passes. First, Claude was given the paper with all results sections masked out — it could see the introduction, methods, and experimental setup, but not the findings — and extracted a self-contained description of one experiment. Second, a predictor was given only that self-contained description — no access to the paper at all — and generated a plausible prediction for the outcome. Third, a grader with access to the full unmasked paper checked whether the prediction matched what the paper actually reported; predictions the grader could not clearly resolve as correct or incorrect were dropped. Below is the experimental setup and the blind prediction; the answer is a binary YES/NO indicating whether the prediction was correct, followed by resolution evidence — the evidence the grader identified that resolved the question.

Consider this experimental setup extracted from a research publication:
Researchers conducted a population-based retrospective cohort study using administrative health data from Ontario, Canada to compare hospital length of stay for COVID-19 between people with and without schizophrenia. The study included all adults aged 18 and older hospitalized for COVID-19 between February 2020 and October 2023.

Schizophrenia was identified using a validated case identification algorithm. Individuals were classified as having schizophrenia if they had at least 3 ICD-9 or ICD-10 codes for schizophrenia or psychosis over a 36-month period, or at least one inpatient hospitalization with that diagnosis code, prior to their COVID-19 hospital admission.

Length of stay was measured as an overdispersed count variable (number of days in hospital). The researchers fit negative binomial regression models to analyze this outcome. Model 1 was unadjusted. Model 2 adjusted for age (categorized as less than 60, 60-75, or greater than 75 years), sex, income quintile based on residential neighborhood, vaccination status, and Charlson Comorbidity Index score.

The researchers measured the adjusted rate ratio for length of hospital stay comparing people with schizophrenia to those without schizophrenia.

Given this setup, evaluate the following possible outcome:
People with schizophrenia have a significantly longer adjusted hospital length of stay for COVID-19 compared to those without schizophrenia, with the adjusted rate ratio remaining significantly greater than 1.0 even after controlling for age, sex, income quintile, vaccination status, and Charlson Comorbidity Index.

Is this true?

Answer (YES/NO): YES